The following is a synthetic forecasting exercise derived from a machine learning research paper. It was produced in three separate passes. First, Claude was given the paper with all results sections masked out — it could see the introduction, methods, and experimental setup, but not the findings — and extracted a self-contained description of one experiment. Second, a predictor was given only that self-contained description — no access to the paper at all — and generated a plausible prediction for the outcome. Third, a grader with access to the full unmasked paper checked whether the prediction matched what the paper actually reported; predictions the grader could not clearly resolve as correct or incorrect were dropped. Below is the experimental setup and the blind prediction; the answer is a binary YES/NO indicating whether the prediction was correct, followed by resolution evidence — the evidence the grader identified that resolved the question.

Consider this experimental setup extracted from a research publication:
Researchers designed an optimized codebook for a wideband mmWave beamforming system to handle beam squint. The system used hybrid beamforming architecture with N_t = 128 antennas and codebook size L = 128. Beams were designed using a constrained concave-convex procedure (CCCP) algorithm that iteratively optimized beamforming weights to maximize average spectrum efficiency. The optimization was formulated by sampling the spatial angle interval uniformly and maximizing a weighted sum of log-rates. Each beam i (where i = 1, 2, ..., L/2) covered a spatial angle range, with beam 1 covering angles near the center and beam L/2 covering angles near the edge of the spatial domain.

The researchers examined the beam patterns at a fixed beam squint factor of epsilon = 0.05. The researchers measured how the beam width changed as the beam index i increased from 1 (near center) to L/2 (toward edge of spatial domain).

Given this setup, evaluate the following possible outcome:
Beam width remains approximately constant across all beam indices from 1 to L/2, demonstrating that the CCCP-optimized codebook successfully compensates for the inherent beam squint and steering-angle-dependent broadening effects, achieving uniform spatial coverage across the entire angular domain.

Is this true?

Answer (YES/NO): NO